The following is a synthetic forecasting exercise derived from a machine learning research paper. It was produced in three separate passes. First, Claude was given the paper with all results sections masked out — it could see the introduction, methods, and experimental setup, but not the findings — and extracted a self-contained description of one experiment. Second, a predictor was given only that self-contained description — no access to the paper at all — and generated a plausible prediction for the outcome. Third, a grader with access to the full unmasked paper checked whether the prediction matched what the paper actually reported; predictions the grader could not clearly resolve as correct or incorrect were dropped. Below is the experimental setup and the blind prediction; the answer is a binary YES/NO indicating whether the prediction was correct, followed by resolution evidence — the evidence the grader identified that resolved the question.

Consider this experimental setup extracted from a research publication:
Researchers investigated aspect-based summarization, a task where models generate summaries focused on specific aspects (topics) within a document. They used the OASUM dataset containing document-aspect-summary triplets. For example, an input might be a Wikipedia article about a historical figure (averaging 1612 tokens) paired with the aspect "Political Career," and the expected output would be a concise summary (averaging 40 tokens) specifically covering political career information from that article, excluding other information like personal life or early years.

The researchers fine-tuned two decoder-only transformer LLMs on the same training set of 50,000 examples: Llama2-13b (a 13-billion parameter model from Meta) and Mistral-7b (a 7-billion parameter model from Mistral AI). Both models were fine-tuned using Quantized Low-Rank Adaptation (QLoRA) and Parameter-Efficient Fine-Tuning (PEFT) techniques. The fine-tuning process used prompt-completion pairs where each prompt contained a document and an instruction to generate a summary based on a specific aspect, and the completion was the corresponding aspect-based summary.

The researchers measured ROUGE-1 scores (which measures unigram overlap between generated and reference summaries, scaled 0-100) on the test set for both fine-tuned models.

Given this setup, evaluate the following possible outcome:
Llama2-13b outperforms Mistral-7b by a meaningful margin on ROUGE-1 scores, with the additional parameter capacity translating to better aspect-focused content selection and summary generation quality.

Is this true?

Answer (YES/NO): YES